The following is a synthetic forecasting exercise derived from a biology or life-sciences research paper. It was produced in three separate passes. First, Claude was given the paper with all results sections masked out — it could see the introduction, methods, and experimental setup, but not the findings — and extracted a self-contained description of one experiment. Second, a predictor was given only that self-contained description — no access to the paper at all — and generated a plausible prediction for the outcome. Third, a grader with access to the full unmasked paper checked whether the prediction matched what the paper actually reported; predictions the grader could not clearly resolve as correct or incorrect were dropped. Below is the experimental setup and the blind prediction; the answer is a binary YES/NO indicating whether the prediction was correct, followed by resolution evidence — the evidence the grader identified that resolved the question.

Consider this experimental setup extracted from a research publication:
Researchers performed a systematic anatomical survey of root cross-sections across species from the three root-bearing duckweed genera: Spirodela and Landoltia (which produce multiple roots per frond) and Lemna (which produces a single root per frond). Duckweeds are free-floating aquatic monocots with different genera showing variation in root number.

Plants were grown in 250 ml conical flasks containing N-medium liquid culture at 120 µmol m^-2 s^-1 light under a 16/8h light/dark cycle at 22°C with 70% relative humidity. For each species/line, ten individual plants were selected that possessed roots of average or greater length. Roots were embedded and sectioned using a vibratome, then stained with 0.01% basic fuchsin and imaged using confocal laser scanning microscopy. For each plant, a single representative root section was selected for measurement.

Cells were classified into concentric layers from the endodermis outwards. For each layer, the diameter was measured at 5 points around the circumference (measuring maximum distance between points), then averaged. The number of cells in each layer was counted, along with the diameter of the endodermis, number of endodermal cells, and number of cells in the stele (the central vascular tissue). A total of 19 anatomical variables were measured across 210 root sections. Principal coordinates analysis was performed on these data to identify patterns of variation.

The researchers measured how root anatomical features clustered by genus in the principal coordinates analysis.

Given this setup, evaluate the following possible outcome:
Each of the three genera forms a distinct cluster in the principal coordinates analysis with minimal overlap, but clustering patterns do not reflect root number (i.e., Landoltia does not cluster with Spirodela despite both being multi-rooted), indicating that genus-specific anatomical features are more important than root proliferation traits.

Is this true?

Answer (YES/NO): NO